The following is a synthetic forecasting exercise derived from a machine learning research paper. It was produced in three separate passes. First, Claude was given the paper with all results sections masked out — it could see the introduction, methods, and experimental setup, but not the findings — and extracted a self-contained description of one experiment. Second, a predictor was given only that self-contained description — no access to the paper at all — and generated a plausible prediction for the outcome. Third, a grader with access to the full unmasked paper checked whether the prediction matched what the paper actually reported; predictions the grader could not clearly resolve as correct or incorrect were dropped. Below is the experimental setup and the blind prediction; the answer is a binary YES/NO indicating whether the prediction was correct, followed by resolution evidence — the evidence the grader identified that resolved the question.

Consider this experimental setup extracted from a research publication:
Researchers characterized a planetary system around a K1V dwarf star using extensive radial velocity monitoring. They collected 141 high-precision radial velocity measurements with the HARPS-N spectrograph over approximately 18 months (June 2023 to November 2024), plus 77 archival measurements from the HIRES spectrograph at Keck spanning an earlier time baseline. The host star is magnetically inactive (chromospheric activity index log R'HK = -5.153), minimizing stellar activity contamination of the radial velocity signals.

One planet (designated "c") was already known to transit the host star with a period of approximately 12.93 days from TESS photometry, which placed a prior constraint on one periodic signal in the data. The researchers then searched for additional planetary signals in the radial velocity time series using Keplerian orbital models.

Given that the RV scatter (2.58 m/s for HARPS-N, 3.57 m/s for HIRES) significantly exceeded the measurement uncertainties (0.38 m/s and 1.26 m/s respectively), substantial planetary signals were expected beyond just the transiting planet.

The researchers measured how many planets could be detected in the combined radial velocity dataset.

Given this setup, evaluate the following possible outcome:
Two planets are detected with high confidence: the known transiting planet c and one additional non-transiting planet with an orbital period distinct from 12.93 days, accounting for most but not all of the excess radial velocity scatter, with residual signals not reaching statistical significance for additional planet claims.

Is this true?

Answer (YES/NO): NO